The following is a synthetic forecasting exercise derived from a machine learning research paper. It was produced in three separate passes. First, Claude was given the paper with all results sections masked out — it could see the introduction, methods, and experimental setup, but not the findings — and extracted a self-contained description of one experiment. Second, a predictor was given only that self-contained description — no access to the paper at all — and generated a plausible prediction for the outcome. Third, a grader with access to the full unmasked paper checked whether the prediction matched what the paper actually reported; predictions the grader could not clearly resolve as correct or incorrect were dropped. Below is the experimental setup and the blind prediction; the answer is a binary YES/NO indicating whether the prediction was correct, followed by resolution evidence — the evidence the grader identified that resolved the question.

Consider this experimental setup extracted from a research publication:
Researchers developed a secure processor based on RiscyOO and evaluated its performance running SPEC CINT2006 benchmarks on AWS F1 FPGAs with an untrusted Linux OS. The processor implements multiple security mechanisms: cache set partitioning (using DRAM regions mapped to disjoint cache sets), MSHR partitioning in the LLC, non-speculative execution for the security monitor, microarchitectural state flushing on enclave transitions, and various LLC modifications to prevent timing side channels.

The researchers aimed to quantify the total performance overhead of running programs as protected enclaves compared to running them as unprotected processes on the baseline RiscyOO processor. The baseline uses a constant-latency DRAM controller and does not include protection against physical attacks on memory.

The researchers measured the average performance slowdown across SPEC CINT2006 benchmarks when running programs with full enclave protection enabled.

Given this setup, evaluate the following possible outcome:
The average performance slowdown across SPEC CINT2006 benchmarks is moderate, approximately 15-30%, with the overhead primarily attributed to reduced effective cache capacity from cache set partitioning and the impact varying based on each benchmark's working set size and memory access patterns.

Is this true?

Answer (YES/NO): NO